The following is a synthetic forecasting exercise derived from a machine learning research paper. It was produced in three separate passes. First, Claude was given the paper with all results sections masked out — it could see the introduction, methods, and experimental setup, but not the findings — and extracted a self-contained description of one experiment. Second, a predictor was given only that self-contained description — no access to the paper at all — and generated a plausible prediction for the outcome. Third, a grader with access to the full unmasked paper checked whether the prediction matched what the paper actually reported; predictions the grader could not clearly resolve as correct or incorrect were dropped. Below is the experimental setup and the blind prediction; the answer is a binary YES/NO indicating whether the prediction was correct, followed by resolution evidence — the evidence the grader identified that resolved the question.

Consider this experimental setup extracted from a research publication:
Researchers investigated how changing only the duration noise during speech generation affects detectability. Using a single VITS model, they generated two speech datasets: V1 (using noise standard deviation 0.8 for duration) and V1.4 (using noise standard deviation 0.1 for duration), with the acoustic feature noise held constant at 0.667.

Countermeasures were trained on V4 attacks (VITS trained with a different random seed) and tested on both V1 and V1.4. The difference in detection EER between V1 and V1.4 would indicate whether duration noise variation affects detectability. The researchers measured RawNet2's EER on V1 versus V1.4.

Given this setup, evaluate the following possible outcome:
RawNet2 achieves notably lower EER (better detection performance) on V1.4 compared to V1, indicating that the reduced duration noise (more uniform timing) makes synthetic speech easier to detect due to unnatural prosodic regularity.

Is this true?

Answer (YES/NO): NO